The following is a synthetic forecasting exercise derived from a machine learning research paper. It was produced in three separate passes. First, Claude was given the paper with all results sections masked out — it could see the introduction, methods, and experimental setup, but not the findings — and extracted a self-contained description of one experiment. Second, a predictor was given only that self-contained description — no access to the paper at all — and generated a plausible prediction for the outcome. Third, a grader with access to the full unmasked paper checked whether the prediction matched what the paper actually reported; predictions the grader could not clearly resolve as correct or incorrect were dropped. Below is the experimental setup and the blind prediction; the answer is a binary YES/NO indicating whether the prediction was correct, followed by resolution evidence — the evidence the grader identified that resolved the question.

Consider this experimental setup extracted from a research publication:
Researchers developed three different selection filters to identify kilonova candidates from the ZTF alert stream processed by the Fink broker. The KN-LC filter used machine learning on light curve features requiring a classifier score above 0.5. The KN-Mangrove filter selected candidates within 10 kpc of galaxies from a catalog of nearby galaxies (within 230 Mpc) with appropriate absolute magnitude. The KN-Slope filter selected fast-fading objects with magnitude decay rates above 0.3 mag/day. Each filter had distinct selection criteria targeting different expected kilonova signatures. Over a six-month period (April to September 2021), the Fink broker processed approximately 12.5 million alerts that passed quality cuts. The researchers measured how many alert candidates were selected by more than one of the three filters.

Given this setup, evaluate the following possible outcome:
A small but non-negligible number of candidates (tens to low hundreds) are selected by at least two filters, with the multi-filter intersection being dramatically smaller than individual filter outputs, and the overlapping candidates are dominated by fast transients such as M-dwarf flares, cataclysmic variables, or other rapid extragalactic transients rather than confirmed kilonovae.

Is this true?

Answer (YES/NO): NO